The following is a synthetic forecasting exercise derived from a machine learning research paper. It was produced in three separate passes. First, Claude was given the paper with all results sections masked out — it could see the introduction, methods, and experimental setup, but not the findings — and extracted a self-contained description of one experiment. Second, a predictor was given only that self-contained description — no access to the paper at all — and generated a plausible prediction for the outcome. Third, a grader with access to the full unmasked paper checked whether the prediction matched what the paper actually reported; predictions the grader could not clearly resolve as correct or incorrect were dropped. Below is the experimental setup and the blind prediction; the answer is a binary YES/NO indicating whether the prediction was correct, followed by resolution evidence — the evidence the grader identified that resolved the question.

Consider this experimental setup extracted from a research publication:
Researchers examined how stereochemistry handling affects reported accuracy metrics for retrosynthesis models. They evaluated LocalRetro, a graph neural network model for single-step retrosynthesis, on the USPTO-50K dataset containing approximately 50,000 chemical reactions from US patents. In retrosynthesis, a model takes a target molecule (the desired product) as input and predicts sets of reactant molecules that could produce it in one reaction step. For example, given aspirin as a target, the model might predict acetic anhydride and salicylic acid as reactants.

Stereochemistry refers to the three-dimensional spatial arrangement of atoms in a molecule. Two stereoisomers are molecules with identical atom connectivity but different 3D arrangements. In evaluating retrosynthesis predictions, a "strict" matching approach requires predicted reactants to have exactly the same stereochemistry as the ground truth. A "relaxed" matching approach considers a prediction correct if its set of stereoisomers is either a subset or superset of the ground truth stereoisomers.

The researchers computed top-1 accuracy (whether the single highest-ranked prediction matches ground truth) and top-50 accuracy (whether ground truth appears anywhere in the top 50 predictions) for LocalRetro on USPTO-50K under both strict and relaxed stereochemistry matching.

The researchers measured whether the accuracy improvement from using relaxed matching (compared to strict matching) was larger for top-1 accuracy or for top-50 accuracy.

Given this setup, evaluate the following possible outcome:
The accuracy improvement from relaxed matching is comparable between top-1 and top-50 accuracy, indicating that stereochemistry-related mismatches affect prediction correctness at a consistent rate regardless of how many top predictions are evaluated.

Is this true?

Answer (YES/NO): NO